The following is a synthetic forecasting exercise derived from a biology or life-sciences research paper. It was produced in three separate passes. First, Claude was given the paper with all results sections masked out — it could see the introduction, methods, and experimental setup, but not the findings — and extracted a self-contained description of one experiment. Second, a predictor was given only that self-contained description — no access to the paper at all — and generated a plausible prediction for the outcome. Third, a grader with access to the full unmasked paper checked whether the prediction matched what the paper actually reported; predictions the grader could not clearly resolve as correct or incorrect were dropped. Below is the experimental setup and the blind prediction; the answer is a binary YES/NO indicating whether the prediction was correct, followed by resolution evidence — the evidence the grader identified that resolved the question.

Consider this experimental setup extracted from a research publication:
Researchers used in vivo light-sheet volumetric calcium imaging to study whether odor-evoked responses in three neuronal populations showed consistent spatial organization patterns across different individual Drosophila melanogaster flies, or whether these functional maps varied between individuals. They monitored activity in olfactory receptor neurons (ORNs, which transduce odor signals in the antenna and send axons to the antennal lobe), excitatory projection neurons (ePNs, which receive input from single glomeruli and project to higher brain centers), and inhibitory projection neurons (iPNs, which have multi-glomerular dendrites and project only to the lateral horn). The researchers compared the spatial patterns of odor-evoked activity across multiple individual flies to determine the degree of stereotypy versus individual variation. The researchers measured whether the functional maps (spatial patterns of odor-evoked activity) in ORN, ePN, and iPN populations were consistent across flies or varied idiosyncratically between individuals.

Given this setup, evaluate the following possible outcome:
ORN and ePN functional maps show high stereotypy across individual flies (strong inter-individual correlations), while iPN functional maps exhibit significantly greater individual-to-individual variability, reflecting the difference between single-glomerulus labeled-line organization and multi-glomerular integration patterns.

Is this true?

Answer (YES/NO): NO